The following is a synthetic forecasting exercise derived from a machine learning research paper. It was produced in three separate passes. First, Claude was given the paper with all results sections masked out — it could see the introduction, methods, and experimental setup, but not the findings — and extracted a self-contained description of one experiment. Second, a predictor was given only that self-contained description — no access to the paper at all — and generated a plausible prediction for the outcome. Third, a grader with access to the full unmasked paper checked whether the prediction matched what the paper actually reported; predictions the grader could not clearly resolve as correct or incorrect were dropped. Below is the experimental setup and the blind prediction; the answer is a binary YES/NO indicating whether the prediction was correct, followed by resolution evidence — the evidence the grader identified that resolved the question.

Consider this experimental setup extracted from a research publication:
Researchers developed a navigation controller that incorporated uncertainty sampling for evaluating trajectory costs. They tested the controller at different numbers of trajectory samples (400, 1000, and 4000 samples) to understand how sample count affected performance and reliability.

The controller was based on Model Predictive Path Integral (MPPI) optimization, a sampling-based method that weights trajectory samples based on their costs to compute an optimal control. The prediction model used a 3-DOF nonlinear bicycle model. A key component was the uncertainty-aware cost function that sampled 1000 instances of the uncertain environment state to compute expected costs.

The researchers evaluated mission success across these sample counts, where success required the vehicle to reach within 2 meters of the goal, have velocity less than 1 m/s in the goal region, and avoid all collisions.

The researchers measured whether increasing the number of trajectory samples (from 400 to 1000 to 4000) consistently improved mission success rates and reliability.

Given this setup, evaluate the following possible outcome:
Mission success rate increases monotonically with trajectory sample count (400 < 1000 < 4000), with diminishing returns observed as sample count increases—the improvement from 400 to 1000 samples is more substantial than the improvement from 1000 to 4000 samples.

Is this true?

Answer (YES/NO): NO